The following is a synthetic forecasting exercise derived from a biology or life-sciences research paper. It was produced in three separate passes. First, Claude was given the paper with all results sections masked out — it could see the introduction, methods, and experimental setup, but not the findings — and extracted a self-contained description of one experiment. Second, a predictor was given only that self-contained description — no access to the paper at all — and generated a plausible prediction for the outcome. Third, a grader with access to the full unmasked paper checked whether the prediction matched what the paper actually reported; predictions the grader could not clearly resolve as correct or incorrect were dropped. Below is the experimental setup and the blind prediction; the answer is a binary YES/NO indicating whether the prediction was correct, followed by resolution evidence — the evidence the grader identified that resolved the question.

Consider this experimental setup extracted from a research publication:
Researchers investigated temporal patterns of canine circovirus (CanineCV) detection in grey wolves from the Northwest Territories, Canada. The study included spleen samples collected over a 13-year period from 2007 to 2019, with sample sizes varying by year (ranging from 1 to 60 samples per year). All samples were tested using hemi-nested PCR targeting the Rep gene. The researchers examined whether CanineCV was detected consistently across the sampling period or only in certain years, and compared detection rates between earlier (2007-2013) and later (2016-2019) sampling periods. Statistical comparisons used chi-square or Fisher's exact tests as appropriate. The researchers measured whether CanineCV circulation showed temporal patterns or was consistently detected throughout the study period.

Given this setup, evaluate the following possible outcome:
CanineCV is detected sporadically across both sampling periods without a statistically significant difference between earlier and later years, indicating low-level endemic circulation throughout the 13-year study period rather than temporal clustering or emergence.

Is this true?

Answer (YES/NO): NO